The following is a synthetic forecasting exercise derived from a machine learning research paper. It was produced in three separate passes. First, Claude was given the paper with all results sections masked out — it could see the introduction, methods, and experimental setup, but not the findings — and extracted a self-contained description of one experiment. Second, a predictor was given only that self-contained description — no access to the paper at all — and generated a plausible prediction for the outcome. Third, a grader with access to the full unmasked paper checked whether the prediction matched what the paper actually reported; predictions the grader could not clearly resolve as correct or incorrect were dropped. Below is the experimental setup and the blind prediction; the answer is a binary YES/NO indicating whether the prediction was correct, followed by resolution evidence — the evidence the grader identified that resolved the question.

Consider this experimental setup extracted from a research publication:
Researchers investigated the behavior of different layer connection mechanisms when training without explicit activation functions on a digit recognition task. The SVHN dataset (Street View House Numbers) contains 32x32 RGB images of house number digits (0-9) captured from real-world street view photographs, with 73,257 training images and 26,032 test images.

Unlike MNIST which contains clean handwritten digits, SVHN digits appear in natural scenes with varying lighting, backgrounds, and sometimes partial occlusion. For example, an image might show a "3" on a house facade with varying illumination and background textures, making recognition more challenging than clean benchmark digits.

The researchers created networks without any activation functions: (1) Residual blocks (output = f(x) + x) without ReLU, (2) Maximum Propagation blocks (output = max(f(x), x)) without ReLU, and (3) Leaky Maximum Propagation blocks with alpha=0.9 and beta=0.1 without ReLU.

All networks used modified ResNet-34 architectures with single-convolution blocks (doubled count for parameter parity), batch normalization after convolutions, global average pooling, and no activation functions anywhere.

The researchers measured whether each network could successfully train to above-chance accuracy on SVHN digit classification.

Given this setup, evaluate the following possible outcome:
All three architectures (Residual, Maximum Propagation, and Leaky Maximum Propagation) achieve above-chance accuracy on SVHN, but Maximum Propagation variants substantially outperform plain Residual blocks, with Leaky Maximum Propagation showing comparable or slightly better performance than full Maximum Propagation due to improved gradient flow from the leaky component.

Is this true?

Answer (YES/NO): NO